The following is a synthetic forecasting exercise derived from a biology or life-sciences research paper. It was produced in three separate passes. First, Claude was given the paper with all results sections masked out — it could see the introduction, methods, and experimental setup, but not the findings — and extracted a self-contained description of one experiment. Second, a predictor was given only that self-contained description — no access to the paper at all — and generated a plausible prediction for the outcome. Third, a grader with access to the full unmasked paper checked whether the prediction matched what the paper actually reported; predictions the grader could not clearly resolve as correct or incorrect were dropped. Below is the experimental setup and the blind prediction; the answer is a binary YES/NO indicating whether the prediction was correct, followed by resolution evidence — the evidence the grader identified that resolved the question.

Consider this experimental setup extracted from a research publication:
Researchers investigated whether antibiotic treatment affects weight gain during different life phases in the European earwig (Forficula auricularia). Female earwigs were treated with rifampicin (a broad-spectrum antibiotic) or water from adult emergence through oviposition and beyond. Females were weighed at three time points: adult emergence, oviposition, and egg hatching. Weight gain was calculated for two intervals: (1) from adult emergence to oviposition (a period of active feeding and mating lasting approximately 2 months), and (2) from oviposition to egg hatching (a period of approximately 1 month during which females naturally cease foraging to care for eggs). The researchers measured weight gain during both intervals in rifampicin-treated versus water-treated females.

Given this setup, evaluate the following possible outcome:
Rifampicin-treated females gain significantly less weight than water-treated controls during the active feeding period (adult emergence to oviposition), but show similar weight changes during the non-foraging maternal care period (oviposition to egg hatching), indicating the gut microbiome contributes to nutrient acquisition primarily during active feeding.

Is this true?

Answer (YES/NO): NO